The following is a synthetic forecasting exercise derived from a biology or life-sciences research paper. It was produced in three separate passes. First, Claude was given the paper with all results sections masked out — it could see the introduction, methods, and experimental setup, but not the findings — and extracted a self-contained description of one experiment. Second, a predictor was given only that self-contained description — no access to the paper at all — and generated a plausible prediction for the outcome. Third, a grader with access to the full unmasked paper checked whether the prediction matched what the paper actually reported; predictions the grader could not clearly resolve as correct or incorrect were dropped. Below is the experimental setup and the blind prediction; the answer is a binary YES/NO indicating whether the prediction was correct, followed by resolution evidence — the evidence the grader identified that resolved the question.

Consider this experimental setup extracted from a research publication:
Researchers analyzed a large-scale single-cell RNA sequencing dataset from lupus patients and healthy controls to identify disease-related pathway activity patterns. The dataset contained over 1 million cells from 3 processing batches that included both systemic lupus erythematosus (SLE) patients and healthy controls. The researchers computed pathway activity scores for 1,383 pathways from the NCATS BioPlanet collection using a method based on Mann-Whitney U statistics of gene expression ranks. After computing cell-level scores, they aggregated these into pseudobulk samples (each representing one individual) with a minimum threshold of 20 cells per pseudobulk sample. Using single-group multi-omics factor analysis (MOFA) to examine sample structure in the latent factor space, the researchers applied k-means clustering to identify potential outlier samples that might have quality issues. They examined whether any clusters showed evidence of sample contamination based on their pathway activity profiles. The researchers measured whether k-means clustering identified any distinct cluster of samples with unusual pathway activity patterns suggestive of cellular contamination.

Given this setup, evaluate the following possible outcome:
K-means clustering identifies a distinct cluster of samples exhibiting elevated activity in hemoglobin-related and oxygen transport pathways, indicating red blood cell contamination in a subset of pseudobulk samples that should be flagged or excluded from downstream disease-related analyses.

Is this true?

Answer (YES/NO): YES